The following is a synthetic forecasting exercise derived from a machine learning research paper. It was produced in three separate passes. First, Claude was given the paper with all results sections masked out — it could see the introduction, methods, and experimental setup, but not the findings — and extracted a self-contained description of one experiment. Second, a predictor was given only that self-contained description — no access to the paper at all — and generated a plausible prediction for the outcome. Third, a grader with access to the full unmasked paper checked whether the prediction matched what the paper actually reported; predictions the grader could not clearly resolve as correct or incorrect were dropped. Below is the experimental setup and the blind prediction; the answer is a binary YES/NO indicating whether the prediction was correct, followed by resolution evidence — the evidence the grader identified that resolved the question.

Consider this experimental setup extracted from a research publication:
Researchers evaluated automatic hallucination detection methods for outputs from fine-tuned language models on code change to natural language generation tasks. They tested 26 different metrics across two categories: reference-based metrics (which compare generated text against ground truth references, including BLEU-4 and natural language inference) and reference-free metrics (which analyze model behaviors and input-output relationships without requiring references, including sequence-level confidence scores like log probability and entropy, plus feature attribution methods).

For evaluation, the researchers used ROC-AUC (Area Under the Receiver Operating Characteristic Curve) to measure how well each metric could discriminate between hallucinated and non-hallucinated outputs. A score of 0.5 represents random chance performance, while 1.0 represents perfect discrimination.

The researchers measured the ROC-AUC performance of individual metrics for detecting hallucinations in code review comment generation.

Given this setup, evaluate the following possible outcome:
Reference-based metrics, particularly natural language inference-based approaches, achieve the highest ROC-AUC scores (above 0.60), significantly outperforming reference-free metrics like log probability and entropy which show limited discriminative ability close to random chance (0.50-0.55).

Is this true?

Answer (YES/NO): NO